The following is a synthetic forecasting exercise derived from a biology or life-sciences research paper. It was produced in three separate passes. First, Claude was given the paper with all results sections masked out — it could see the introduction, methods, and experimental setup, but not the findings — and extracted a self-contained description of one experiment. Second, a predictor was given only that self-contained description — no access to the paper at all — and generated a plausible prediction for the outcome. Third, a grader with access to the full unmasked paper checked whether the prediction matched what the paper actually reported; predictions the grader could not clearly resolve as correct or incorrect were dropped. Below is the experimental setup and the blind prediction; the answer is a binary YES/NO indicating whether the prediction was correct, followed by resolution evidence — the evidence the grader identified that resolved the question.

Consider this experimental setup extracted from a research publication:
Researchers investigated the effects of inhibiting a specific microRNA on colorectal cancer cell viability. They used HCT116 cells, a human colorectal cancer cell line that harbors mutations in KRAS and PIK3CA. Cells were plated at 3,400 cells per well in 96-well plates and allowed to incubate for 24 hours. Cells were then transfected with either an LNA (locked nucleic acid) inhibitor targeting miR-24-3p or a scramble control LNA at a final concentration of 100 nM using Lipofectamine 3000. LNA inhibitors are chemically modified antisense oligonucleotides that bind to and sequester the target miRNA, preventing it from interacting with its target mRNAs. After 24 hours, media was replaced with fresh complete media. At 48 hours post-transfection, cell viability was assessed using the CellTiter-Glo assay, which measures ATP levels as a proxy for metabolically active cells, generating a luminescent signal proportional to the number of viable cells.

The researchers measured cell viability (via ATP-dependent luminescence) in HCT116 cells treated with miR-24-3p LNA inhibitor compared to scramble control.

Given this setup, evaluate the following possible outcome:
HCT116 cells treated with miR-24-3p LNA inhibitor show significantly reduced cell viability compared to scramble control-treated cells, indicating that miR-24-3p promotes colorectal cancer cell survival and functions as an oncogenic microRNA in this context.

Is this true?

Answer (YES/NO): YES